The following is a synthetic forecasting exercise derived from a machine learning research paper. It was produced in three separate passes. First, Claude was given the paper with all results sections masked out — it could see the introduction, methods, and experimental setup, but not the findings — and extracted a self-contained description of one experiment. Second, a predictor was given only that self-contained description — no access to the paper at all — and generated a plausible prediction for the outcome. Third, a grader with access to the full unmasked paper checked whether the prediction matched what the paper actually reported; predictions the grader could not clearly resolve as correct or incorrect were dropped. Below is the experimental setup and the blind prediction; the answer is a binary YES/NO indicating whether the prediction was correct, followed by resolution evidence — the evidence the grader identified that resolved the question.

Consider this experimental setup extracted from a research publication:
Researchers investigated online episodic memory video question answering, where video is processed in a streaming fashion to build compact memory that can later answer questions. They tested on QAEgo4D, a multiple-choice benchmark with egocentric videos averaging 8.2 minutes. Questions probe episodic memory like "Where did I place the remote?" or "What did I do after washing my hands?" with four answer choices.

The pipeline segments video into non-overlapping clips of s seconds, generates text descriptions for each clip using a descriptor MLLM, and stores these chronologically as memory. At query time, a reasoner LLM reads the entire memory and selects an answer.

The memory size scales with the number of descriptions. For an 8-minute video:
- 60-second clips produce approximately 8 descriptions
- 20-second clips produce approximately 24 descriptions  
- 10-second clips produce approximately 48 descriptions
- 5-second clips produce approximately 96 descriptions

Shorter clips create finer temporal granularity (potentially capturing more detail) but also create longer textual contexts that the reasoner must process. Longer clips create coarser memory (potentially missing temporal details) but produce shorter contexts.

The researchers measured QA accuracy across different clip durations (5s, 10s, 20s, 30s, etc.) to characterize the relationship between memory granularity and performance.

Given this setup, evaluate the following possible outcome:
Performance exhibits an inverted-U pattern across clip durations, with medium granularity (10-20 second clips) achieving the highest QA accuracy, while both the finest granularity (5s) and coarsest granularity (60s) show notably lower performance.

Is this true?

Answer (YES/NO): NO